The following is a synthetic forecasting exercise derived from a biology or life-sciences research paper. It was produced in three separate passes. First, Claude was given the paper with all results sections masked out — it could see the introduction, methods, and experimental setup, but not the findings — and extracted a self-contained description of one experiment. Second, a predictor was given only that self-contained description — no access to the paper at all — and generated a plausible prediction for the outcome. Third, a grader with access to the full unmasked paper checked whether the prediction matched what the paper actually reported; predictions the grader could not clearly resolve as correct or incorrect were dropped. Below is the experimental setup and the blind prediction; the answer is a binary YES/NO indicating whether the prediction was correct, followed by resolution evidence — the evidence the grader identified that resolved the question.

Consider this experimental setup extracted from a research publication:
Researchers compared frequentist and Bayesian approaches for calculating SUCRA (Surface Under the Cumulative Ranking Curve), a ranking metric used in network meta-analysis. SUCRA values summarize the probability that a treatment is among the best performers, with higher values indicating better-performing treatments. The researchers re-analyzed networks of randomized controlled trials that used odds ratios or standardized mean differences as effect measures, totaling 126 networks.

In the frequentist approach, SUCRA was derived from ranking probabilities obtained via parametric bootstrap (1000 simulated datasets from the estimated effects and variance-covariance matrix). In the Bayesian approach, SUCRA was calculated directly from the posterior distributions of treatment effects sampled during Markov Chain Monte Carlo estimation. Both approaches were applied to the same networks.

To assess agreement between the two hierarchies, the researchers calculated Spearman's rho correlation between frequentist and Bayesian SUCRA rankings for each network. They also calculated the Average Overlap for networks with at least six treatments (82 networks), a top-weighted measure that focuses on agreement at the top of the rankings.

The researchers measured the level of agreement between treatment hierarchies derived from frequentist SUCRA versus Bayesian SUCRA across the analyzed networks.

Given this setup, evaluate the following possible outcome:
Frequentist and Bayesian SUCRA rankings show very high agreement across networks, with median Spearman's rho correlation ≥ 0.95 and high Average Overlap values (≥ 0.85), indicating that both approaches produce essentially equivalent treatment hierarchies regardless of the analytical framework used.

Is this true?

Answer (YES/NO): YES